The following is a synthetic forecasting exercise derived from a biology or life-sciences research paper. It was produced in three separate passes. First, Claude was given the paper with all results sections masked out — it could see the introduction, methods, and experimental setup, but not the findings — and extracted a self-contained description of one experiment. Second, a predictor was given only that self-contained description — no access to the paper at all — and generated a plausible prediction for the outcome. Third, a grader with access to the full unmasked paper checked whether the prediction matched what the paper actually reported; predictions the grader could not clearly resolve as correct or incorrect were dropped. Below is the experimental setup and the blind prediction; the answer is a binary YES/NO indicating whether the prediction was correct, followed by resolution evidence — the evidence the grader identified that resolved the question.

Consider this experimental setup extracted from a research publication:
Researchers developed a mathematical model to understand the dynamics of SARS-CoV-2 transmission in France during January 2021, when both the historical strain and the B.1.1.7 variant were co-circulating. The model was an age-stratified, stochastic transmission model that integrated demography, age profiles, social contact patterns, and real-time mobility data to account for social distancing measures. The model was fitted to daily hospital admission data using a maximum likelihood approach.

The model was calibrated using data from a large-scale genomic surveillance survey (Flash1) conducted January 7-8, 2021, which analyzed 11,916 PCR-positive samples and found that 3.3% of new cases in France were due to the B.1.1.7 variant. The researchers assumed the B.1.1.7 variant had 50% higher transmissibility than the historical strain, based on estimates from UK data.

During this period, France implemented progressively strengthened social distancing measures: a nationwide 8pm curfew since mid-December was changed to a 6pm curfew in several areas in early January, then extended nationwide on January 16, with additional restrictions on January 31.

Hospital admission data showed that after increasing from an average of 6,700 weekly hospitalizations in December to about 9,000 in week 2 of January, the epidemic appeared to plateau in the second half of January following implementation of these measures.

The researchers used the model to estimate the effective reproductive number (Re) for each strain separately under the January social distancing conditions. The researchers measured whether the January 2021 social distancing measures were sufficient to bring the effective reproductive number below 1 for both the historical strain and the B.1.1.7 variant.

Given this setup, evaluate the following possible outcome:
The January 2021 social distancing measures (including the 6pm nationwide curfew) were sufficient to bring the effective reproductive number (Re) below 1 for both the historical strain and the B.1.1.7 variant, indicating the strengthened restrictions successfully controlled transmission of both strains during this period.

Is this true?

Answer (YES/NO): NO